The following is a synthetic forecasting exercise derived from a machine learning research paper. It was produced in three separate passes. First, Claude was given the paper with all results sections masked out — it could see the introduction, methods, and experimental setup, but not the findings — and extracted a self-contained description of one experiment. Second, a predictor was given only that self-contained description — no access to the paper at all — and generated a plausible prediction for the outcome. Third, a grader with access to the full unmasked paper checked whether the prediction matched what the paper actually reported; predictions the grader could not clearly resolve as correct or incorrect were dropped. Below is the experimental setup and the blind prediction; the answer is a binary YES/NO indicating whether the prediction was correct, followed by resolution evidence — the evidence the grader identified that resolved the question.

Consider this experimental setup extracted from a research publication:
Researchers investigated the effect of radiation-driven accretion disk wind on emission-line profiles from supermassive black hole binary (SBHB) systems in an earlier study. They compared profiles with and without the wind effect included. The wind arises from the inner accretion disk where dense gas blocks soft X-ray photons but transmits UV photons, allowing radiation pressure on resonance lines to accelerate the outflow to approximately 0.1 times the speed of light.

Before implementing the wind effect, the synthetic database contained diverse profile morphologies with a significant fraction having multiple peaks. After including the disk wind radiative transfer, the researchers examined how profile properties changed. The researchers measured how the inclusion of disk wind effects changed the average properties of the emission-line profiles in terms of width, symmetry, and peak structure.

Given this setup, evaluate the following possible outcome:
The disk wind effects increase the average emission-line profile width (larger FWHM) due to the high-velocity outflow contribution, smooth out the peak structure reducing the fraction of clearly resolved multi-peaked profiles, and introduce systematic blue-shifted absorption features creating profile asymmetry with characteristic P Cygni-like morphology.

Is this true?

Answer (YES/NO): NO